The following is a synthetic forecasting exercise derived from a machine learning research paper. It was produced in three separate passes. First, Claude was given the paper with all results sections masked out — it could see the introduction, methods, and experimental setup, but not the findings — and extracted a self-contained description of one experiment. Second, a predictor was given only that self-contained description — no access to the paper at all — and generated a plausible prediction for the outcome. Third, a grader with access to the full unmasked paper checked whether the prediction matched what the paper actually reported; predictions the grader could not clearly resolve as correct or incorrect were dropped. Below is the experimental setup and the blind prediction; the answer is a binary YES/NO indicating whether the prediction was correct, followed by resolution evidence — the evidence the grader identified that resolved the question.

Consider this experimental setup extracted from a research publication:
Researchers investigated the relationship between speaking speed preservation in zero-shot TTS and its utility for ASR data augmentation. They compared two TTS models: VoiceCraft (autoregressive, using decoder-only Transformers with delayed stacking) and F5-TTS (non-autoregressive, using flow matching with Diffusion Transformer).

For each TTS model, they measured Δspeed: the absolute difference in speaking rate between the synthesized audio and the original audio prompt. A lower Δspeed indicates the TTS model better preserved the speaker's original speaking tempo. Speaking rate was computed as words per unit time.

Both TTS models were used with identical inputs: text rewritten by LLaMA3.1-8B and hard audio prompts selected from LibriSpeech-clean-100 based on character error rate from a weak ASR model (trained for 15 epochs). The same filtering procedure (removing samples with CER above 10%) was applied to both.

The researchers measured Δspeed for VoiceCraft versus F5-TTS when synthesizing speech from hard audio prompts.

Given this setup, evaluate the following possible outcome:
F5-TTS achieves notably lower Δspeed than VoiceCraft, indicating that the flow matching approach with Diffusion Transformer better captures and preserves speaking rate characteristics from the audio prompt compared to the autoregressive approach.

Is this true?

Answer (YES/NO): NO